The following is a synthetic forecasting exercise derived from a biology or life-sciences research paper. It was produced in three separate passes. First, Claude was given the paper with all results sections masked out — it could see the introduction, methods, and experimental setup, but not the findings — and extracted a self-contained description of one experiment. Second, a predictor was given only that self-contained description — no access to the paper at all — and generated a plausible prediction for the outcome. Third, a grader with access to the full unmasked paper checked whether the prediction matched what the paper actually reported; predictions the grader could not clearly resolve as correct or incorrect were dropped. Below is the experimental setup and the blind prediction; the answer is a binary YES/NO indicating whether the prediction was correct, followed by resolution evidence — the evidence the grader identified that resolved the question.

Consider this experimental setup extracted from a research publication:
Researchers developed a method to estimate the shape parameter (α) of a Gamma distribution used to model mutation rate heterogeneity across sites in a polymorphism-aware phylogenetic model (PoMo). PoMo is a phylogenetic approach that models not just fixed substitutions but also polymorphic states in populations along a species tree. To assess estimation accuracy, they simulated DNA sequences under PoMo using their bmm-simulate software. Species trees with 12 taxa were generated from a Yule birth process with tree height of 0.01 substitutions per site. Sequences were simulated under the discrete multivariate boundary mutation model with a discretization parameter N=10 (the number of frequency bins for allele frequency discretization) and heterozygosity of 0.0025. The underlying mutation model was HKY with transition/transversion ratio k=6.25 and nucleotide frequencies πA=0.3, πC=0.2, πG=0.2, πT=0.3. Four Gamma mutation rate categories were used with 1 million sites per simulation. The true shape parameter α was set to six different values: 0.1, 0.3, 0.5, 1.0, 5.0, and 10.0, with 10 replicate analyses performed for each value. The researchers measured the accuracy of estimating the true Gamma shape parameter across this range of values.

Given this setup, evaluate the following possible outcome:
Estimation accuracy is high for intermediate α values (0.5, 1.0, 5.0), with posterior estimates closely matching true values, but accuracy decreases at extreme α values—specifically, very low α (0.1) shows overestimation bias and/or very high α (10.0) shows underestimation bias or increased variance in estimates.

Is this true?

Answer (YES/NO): YES